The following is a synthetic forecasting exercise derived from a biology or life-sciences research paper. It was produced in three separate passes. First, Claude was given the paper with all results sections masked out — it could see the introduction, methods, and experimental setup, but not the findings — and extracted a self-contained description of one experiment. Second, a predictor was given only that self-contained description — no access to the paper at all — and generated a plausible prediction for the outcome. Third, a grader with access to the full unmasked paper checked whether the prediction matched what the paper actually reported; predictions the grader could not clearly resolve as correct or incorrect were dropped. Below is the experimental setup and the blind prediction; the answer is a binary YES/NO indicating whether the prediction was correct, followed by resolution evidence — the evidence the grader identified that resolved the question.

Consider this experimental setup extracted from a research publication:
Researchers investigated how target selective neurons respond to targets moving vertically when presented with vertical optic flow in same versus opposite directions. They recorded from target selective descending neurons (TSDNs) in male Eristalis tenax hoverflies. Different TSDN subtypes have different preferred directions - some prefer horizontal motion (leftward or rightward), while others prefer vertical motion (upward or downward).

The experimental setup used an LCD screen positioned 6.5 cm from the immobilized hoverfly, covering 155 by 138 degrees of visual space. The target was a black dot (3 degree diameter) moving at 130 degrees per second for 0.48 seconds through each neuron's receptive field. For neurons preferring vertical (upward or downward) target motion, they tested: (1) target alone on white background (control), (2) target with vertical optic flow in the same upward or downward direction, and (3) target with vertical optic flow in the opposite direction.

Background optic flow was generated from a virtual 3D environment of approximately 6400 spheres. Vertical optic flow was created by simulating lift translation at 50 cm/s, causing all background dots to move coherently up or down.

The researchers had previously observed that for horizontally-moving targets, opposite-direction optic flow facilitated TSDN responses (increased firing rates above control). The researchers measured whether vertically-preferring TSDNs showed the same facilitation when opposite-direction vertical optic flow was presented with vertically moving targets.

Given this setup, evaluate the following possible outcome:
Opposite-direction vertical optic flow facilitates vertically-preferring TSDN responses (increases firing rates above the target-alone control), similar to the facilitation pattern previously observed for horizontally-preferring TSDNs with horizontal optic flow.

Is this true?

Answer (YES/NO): NO